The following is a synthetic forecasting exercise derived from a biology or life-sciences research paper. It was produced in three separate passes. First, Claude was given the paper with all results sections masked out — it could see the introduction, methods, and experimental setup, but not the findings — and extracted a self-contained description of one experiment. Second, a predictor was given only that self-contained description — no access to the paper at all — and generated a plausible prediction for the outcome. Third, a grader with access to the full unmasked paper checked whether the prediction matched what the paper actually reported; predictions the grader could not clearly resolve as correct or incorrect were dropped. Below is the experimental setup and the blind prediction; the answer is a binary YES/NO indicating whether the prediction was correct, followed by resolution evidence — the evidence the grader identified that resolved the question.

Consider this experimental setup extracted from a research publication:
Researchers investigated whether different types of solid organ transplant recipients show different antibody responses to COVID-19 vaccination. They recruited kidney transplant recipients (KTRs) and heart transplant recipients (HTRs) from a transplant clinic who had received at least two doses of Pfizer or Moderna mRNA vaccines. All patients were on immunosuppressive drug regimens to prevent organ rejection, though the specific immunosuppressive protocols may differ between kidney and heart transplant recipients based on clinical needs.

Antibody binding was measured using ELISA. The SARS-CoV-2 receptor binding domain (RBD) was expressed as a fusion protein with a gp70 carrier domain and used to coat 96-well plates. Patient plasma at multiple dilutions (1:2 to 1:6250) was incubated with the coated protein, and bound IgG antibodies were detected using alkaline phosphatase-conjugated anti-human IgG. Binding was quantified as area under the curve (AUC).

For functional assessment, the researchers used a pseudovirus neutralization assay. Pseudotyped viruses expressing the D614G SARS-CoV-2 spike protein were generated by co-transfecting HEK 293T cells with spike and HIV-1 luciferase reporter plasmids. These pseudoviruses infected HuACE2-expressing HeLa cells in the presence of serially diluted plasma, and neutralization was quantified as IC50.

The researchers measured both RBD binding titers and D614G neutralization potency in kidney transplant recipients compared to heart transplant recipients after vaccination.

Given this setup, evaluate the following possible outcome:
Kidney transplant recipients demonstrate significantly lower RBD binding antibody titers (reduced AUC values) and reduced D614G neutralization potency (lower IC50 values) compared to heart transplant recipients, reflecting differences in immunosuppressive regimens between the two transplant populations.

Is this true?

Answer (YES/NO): NO